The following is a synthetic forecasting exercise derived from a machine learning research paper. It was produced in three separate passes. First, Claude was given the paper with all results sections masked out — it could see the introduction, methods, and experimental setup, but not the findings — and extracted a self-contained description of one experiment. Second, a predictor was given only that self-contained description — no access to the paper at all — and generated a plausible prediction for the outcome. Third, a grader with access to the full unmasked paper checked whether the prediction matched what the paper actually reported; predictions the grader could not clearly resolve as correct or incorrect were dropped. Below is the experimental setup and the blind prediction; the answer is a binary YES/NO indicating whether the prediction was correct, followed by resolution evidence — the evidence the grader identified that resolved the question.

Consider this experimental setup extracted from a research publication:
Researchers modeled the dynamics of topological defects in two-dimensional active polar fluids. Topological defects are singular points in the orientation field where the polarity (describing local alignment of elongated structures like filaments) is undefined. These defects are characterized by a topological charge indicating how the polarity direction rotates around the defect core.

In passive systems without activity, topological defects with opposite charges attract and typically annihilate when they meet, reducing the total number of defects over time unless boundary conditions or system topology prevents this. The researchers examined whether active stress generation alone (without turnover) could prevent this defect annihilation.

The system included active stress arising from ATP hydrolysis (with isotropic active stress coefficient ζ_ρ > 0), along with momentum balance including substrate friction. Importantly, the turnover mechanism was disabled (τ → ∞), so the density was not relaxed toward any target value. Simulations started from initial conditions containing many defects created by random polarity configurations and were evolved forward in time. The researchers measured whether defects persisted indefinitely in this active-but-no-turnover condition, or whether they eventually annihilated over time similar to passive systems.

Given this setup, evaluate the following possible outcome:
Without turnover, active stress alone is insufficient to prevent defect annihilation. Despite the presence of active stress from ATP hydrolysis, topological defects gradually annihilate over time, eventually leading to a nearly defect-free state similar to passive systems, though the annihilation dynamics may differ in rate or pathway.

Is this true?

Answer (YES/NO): YES